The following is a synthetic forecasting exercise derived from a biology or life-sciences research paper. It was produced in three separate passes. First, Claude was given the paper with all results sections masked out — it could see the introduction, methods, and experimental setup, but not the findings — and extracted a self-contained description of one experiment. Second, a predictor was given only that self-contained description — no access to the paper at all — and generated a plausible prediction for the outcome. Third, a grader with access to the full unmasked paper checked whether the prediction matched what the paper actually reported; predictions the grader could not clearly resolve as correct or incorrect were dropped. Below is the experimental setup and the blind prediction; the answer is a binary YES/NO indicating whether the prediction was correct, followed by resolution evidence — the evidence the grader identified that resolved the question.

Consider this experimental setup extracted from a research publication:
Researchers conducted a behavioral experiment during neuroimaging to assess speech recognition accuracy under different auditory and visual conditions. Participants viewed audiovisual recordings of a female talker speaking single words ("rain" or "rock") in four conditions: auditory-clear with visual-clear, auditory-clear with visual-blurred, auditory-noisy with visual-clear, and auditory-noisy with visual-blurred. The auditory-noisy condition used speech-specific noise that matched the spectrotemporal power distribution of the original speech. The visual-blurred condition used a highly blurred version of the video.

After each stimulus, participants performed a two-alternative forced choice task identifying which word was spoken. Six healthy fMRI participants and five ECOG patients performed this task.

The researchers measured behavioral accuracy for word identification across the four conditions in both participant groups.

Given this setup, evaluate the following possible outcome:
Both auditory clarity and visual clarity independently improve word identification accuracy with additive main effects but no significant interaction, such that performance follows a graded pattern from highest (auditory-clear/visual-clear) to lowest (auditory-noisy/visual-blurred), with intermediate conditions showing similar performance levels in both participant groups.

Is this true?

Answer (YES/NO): NO